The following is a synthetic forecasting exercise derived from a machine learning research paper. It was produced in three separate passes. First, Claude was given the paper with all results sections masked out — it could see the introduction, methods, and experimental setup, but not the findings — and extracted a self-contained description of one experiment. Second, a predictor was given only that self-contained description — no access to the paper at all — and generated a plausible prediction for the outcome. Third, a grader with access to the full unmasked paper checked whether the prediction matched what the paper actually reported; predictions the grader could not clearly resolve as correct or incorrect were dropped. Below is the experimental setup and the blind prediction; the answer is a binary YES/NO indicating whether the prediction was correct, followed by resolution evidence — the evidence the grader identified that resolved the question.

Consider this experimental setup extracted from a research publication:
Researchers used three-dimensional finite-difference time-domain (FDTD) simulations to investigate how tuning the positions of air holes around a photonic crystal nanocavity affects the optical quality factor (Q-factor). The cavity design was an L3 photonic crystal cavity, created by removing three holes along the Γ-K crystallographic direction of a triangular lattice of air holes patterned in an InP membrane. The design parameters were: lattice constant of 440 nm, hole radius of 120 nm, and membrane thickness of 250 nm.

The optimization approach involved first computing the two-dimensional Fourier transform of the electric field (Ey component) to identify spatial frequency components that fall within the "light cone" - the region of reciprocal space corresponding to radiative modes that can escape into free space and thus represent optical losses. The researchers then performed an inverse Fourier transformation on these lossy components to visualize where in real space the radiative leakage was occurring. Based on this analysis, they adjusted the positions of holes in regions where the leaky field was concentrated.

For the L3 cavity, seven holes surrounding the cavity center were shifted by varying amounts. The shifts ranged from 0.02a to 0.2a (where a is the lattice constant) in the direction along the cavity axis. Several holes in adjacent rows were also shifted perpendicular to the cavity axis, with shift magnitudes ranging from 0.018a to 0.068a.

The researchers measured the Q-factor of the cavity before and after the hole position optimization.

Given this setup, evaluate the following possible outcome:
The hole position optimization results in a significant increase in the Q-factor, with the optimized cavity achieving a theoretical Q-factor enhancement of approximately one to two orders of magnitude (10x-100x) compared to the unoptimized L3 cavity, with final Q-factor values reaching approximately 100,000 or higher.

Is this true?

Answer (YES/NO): NO